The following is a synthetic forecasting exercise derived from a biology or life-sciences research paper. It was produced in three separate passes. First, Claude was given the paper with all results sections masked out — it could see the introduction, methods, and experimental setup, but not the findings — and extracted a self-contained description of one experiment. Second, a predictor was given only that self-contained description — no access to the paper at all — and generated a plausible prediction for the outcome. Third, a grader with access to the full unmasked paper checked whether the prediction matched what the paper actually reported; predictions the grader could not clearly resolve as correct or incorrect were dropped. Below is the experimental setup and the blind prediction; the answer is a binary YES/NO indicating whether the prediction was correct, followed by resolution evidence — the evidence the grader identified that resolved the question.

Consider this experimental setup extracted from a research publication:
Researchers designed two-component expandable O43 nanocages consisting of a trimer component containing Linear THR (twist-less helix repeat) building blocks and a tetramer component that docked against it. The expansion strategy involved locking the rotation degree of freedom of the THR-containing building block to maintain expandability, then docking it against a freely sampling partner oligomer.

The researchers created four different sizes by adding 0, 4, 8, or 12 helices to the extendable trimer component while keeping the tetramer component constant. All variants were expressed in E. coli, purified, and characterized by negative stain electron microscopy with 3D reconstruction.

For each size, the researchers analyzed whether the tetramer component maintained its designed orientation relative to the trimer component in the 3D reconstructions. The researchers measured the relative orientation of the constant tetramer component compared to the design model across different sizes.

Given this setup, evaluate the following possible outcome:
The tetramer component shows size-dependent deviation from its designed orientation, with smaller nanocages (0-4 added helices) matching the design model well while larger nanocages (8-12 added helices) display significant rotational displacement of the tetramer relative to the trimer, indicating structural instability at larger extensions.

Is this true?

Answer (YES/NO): NO